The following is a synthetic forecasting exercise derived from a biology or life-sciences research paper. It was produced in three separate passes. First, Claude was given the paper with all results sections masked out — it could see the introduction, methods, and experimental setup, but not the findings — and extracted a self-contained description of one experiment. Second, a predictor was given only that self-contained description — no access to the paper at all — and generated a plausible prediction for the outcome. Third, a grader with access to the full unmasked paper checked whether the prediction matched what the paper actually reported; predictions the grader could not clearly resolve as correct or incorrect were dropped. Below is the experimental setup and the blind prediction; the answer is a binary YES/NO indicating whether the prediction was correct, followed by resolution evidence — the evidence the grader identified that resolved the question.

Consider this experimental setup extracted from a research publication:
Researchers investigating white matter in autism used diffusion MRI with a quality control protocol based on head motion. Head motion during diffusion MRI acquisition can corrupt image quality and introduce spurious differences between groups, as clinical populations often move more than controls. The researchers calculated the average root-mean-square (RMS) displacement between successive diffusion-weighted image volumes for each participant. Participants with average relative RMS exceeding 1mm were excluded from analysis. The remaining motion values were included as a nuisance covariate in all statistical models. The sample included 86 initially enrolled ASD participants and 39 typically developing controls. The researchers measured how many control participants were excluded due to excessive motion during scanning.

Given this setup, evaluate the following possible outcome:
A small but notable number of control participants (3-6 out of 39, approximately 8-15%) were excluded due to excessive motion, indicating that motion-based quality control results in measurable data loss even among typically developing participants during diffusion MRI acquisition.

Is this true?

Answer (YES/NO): NO